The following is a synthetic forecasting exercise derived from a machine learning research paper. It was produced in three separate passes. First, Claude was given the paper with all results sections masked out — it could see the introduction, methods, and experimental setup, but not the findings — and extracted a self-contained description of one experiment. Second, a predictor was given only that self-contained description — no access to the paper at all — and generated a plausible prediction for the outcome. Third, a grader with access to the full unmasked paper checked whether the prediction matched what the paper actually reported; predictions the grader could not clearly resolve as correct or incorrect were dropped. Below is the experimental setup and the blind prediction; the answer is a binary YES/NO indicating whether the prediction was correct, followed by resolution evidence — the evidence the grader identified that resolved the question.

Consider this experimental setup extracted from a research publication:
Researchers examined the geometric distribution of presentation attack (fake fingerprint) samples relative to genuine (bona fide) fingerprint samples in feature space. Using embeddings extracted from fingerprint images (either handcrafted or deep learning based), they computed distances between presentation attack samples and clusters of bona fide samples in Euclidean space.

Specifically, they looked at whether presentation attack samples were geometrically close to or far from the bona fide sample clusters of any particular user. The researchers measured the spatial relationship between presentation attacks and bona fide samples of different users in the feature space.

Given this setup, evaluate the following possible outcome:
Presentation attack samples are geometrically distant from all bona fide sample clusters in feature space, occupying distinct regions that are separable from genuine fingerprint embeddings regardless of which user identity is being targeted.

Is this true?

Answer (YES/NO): NO